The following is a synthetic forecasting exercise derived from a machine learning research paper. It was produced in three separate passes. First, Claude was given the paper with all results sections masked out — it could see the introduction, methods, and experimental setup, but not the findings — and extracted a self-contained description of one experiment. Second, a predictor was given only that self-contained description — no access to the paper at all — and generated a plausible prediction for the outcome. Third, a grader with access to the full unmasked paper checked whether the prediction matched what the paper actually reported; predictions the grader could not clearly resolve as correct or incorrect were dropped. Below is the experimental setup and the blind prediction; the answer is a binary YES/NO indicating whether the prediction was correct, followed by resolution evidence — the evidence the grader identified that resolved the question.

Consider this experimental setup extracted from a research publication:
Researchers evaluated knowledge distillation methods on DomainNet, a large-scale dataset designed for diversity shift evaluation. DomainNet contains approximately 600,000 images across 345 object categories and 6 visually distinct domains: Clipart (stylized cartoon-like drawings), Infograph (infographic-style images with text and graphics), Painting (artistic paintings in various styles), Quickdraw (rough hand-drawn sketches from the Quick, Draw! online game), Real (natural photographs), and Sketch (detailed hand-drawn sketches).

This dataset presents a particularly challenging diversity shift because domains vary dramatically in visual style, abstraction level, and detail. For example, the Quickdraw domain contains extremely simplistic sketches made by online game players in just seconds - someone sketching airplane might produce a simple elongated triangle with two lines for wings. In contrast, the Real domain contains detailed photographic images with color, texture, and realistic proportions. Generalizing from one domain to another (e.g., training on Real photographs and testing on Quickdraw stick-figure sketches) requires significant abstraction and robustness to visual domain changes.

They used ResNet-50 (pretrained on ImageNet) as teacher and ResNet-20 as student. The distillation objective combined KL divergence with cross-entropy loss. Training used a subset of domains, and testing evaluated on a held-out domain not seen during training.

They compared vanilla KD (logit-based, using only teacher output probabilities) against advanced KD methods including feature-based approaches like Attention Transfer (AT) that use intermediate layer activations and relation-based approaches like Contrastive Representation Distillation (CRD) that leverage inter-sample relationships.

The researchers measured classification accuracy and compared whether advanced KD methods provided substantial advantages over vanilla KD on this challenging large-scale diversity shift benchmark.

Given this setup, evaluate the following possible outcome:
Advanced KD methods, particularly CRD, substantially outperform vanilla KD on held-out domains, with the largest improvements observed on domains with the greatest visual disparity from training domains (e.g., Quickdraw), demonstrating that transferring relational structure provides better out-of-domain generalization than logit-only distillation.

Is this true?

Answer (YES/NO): NO